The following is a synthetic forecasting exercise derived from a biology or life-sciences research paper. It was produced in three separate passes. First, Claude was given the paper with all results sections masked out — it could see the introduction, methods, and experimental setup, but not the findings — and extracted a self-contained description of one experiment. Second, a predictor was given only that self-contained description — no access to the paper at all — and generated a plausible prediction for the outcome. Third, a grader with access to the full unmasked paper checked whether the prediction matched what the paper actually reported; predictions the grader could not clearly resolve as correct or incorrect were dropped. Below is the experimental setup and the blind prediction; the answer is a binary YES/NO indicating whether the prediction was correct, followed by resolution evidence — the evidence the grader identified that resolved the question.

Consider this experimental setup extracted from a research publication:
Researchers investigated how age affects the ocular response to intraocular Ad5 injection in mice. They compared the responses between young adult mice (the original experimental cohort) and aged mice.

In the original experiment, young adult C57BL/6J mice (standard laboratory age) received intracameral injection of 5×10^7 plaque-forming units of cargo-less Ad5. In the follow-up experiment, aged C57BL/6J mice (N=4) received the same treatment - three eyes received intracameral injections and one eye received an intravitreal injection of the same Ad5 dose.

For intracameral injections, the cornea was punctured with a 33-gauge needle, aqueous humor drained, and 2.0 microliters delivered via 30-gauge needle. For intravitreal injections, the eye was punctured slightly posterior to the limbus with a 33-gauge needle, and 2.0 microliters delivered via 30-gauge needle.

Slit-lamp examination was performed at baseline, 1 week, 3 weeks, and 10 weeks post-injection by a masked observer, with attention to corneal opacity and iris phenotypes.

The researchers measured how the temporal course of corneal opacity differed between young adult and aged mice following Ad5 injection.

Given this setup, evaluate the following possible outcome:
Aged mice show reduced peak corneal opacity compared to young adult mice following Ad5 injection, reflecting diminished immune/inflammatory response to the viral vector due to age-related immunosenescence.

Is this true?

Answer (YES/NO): NO